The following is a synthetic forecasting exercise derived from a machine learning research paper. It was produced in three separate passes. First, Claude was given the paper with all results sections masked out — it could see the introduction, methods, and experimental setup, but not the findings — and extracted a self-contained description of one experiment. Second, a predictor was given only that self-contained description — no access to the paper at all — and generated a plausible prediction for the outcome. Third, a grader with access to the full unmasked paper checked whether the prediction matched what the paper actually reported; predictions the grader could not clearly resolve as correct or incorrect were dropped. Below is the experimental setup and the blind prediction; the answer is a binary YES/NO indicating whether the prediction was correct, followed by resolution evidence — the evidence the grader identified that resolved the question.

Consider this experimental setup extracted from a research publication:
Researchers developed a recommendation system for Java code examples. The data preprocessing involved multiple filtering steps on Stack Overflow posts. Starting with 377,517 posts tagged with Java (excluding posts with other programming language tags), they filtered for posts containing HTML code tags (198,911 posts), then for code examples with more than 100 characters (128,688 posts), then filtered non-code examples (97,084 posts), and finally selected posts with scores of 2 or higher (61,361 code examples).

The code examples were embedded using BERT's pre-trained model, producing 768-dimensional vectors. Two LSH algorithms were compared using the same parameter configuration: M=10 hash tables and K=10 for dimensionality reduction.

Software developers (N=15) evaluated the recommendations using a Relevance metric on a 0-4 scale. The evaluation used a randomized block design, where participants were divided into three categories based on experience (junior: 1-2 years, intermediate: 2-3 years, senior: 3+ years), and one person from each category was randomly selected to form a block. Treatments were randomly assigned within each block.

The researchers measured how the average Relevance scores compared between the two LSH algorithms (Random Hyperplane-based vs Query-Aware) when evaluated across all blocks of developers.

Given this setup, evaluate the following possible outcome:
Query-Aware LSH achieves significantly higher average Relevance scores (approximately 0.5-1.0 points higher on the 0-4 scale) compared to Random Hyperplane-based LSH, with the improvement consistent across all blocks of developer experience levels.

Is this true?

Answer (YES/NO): NO